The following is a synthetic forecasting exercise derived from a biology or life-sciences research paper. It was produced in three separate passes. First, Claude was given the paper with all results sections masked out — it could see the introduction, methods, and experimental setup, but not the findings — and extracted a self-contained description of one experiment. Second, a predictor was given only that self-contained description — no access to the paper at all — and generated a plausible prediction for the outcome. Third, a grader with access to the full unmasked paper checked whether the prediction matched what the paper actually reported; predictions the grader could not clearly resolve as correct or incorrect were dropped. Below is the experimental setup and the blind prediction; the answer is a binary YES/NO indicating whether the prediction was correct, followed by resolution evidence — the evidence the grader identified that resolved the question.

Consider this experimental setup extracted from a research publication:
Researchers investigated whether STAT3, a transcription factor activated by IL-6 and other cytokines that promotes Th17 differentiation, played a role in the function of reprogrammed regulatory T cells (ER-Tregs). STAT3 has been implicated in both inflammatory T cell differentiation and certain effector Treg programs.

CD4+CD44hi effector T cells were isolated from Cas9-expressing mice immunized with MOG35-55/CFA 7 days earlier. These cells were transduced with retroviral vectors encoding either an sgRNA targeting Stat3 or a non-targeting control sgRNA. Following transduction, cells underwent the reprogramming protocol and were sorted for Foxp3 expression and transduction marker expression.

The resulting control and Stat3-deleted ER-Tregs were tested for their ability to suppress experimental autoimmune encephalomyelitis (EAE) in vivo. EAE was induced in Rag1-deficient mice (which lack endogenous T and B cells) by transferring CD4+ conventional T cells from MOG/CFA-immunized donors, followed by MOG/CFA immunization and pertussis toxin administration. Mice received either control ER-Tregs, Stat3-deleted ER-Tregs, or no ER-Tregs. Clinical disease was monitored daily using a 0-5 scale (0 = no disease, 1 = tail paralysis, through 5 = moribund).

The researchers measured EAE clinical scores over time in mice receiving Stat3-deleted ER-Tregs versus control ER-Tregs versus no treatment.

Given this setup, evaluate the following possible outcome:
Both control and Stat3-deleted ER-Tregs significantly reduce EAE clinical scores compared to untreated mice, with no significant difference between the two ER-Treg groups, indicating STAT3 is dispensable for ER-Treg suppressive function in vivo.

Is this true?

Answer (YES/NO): NO